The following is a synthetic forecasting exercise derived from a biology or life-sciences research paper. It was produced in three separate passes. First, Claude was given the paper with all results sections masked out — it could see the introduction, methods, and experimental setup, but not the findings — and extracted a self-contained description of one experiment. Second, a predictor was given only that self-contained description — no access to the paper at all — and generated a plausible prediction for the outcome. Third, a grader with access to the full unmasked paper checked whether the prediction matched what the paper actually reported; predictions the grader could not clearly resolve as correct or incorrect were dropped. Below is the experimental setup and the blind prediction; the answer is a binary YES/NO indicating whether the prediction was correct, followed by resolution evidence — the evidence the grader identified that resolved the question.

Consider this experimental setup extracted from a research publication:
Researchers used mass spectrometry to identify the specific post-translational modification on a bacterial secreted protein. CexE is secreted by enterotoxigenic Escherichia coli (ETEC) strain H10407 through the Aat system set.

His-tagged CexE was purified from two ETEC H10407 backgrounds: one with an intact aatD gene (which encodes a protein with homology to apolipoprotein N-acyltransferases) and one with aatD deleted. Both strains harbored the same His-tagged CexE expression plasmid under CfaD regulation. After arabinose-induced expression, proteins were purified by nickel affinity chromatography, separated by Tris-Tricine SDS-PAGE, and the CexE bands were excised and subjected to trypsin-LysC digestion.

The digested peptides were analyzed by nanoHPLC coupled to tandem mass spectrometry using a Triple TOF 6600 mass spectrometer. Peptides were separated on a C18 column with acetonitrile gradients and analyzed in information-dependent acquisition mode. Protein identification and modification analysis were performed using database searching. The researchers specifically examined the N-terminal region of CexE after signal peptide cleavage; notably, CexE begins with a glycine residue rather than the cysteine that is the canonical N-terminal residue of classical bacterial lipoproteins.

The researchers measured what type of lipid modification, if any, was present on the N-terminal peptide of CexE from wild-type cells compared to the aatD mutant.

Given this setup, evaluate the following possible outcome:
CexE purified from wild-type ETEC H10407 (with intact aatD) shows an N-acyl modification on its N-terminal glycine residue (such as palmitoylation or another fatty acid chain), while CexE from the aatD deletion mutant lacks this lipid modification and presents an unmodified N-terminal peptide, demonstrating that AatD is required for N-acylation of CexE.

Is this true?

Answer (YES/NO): YES